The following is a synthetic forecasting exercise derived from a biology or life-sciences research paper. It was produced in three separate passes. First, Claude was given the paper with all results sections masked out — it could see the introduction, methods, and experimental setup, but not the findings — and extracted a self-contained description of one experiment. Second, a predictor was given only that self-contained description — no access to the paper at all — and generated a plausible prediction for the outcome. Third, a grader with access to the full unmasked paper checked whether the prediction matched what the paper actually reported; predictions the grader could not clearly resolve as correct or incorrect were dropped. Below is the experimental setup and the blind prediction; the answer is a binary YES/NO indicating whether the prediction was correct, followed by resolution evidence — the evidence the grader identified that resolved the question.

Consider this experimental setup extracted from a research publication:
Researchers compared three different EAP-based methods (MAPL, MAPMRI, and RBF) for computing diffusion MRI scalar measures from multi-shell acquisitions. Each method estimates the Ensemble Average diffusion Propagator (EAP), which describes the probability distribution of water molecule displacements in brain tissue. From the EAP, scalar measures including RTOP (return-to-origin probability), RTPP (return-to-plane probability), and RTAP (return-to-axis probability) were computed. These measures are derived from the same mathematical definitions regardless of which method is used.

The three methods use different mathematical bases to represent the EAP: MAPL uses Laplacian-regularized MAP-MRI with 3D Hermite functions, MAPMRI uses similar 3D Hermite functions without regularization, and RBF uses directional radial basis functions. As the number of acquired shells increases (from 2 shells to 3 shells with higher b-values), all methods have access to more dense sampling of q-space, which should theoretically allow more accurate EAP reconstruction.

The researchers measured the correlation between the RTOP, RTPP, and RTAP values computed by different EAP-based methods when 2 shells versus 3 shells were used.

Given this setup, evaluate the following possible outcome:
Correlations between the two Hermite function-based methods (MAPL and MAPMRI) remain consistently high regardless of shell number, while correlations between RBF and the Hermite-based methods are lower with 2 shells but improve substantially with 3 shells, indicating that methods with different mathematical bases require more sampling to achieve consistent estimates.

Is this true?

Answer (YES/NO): NO